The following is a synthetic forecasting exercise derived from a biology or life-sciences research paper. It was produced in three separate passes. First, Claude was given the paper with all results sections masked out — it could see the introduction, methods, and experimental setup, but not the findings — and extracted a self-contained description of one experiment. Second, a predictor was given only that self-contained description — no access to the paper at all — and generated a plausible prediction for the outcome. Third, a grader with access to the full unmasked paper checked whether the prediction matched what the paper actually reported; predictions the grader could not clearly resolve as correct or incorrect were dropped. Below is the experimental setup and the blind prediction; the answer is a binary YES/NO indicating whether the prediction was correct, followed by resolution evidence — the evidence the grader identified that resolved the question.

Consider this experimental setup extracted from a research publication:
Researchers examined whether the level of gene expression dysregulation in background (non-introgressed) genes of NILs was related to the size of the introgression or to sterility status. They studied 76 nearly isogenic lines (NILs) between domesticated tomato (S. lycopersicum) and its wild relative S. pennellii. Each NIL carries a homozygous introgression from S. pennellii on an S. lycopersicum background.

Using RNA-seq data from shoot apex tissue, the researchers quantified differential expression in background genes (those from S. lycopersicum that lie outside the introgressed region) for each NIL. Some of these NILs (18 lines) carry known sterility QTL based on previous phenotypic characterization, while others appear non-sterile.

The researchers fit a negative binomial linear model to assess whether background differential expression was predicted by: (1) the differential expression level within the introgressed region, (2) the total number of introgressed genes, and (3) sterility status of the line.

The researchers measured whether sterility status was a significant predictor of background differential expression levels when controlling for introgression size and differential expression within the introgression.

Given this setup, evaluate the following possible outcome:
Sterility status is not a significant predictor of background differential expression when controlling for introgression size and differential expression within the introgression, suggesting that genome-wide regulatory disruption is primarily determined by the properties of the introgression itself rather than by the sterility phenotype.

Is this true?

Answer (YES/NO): YES